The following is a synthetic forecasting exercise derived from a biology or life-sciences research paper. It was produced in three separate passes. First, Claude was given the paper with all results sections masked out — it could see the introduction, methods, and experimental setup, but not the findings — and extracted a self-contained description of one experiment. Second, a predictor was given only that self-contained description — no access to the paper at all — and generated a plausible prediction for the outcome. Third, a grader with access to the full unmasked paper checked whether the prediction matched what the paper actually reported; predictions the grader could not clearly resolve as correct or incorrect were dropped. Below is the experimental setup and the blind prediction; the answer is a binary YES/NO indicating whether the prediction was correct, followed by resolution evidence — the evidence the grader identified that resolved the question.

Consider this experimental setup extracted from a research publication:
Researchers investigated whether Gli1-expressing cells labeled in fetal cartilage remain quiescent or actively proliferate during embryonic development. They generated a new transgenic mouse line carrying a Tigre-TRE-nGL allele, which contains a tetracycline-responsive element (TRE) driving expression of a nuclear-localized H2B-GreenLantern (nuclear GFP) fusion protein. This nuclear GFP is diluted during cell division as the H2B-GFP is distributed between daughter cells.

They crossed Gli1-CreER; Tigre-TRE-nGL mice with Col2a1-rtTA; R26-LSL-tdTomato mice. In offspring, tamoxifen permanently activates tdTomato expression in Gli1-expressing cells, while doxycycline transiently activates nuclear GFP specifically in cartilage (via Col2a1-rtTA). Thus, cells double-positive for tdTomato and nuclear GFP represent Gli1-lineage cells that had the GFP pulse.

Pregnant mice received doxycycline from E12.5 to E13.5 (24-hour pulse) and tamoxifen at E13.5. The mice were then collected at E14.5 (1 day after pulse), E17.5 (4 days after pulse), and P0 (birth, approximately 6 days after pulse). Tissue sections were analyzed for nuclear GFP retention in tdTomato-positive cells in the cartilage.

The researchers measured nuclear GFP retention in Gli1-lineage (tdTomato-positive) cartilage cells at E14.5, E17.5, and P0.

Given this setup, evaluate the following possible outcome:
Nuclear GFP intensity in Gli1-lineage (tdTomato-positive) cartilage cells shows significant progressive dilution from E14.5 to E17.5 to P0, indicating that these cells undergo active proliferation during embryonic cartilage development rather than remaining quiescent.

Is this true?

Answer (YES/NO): NO